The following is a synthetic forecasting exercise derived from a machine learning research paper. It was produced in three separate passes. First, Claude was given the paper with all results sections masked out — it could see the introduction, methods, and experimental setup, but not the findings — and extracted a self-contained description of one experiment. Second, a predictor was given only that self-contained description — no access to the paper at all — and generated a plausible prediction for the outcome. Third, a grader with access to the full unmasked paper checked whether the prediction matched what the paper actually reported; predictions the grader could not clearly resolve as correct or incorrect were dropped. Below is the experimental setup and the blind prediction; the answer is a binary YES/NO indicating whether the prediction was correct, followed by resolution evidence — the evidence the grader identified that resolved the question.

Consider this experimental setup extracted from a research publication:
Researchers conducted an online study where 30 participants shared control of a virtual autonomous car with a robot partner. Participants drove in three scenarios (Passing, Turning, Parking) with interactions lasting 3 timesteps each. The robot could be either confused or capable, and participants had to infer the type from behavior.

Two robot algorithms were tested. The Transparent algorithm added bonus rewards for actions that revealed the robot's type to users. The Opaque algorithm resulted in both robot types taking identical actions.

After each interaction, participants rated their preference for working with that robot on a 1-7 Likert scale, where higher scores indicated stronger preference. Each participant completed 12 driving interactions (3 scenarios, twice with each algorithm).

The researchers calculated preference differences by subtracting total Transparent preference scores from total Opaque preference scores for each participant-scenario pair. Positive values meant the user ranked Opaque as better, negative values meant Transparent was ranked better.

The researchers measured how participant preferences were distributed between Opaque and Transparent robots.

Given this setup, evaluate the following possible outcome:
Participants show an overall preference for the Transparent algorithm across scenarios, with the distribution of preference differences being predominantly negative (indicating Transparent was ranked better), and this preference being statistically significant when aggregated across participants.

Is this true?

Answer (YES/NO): NO